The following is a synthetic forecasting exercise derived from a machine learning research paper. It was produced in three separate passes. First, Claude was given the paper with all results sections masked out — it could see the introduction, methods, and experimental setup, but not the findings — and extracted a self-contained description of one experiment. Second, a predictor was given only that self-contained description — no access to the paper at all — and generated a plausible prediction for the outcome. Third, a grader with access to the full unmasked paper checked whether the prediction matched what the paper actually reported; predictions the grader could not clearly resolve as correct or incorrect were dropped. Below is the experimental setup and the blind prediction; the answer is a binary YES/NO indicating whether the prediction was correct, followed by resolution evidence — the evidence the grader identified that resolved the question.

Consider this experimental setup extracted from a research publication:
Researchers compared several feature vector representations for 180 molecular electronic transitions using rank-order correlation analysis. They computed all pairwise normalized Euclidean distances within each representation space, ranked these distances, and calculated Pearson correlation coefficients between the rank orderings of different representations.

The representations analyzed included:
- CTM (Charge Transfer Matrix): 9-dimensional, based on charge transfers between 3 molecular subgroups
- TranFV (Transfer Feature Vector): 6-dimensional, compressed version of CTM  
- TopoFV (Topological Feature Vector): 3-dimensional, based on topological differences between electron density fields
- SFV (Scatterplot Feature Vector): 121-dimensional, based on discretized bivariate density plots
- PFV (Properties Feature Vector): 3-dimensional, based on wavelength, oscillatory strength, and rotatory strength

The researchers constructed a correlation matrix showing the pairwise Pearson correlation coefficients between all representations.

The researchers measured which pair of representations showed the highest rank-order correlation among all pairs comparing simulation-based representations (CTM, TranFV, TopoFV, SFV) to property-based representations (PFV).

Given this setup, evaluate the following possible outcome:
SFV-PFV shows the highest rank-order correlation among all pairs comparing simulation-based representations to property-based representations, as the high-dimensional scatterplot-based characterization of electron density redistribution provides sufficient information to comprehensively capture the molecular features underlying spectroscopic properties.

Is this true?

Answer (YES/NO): NO